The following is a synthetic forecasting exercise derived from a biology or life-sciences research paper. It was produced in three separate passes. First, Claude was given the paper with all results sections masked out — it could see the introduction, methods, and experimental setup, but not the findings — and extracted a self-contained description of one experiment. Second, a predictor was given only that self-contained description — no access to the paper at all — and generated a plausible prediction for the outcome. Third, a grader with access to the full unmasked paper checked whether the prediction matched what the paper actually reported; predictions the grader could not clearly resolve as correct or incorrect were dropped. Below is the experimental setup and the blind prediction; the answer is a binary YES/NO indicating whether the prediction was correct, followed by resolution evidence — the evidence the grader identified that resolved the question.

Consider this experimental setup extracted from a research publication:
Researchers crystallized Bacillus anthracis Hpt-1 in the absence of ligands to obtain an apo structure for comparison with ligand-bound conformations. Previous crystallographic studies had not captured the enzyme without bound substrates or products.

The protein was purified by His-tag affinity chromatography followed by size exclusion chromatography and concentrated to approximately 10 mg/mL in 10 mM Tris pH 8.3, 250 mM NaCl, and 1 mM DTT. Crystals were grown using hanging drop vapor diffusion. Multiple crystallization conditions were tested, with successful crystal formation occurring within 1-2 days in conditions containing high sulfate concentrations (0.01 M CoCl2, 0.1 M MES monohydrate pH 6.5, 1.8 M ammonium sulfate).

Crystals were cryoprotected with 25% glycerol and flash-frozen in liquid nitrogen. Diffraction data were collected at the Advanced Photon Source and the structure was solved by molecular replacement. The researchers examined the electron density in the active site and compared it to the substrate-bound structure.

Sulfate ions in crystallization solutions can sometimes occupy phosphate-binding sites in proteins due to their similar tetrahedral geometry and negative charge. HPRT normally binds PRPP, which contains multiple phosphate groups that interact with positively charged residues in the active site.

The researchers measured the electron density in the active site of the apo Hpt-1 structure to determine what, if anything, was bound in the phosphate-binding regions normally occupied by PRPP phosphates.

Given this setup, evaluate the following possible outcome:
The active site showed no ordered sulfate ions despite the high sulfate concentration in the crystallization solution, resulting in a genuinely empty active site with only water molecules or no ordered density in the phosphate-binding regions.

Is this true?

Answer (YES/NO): NO